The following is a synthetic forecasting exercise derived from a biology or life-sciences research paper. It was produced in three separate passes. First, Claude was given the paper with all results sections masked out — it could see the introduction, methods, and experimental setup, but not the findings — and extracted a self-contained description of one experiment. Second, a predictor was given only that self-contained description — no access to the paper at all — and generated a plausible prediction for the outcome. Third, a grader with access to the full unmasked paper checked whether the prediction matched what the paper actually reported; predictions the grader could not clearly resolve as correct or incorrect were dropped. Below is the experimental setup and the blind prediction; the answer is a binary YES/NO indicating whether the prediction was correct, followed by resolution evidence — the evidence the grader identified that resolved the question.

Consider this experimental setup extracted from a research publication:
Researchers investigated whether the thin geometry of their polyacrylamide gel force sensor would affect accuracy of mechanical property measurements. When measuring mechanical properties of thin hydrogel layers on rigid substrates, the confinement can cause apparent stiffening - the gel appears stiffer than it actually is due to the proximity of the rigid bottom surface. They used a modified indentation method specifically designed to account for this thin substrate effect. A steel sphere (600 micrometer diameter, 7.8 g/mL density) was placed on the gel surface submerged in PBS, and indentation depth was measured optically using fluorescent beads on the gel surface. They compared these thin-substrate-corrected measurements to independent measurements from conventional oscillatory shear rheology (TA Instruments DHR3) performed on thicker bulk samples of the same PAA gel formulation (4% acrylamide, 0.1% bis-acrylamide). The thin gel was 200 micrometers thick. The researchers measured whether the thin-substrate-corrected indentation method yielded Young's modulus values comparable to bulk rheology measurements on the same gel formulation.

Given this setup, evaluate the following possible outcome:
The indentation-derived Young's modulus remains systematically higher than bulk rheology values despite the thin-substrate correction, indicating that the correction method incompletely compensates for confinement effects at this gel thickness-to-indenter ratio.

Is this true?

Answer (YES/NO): NO